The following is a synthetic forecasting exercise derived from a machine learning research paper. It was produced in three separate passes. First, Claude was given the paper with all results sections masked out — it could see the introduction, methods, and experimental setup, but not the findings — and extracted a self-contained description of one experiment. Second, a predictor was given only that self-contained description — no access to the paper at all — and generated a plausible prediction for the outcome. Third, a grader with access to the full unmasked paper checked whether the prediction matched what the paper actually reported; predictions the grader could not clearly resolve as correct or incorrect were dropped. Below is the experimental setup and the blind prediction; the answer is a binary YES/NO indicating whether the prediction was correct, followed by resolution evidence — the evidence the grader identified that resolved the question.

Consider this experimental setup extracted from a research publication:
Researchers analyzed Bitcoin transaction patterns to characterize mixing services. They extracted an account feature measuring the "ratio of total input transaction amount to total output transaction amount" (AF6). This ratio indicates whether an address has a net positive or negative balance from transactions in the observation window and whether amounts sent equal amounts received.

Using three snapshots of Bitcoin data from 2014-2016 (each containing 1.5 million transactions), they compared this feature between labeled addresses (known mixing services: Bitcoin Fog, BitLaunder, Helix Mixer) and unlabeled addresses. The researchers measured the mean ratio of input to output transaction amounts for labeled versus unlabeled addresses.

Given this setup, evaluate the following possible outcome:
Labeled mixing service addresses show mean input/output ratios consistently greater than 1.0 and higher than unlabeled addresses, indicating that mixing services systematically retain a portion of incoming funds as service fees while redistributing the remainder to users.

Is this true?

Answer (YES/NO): NO